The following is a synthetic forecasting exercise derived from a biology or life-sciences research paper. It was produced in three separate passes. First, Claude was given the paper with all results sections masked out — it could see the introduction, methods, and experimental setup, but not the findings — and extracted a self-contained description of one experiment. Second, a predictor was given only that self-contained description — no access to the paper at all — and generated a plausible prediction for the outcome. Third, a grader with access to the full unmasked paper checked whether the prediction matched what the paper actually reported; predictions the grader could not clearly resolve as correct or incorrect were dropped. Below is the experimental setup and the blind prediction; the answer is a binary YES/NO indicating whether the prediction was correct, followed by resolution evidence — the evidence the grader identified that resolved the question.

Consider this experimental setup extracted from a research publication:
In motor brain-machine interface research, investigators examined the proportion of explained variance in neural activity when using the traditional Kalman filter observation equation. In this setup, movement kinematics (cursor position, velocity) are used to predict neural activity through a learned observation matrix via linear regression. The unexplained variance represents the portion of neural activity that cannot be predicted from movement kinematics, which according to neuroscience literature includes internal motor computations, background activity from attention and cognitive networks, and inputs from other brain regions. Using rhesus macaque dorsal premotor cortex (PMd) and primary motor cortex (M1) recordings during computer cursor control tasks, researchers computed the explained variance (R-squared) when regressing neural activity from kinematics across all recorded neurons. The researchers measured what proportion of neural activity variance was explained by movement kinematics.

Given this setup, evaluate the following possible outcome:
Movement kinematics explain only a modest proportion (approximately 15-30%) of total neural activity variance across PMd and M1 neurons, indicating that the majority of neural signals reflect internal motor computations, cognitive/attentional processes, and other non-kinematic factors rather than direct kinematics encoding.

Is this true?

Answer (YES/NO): NO